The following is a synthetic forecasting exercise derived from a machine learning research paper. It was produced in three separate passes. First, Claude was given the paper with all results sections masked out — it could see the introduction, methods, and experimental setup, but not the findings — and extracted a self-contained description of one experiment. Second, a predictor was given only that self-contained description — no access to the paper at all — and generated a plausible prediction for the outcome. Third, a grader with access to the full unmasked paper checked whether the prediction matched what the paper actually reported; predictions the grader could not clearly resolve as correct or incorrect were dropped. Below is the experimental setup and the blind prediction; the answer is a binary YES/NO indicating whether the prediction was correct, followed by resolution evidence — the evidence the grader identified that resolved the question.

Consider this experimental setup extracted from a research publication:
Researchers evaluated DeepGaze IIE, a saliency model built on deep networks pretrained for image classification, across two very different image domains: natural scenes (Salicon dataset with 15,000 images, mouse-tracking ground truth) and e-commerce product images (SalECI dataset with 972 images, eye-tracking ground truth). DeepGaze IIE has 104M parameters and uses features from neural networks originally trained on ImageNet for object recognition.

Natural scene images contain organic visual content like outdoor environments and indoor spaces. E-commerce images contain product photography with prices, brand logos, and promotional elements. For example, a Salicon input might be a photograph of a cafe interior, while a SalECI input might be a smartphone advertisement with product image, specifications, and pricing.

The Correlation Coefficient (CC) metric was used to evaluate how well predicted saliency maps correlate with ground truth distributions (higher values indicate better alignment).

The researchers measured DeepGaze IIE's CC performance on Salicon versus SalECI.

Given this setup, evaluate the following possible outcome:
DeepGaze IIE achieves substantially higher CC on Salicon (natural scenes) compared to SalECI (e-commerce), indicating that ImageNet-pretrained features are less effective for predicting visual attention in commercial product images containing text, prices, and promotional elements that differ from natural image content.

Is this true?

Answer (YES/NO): YES